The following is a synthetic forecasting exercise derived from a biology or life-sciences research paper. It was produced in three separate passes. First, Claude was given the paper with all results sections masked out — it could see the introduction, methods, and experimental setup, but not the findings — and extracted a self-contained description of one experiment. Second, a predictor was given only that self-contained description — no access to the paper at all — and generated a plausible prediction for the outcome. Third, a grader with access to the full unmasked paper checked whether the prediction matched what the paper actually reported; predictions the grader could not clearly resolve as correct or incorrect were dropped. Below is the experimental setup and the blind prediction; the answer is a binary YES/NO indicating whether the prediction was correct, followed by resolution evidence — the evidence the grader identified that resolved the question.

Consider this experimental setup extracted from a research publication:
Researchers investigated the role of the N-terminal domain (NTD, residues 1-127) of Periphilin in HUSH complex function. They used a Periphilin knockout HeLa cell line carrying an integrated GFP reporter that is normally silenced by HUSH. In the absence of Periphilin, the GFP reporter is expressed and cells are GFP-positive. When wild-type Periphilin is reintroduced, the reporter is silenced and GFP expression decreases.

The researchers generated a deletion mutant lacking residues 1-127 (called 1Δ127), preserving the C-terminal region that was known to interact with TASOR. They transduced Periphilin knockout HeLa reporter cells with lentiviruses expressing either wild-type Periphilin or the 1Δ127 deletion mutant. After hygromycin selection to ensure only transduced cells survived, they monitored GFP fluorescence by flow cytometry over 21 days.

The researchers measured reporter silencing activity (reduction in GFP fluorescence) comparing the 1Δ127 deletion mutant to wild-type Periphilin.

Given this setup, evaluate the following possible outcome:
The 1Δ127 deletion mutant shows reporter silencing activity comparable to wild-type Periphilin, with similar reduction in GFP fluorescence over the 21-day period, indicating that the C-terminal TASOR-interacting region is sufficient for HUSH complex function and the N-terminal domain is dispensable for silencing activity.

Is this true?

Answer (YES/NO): NO